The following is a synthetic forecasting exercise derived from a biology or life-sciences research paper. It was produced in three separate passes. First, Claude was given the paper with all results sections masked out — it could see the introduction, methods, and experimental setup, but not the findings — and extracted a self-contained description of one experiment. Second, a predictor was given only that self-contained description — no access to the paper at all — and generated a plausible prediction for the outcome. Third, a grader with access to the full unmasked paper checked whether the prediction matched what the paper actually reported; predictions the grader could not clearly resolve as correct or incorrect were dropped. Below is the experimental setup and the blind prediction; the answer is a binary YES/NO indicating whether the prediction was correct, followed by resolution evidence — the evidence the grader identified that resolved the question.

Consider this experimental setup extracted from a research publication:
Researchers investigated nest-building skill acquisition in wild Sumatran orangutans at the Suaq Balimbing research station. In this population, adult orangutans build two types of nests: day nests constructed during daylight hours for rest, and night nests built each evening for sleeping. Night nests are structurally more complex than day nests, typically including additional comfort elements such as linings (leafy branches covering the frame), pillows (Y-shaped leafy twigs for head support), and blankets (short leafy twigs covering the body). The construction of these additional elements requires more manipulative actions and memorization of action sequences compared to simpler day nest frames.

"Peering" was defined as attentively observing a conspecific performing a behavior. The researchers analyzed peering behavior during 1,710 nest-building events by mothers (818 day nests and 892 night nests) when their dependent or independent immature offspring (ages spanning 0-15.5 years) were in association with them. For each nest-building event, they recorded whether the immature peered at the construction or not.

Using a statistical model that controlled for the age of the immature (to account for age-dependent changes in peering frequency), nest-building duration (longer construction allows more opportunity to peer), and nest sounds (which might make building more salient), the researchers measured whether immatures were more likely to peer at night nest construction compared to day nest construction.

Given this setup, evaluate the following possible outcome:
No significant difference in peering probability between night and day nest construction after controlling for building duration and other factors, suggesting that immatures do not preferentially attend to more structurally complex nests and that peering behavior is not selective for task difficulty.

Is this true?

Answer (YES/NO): NO